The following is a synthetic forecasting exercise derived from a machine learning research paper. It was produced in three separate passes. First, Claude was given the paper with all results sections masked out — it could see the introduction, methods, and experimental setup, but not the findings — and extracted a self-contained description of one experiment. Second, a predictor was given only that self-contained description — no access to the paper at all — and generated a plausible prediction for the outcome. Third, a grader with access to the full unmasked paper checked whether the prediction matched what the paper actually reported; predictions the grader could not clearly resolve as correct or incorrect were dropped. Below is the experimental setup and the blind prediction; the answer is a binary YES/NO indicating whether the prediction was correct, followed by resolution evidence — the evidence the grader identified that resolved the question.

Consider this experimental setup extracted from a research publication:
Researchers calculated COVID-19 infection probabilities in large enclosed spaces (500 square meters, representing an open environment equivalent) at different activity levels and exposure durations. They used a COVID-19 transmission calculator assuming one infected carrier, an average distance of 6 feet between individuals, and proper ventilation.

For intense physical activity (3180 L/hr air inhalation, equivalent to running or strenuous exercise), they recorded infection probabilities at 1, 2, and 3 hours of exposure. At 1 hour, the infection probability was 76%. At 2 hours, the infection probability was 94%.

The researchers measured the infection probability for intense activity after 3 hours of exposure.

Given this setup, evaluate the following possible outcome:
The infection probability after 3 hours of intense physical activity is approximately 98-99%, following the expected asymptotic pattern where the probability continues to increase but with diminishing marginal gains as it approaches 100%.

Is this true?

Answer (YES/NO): YES